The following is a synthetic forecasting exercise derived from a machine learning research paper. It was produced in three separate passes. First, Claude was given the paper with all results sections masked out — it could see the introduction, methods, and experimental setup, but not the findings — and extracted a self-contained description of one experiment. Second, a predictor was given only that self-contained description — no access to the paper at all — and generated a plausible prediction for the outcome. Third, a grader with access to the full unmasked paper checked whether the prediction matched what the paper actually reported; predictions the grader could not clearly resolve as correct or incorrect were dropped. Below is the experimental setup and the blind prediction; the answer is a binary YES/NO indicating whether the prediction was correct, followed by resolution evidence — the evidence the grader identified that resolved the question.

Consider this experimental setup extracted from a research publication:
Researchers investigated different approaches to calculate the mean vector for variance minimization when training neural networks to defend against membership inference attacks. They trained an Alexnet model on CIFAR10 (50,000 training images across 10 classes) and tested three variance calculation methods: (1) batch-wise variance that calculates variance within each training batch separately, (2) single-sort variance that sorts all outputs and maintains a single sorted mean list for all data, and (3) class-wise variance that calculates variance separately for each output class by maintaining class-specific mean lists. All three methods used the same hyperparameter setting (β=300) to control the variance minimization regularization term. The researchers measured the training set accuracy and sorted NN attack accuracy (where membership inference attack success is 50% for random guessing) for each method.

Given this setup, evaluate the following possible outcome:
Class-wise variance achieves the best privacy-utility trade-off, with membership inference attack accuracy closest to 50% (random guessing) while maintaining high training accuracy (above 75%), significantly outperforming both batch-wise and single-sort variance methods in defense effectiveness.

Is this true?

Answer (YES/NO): NO